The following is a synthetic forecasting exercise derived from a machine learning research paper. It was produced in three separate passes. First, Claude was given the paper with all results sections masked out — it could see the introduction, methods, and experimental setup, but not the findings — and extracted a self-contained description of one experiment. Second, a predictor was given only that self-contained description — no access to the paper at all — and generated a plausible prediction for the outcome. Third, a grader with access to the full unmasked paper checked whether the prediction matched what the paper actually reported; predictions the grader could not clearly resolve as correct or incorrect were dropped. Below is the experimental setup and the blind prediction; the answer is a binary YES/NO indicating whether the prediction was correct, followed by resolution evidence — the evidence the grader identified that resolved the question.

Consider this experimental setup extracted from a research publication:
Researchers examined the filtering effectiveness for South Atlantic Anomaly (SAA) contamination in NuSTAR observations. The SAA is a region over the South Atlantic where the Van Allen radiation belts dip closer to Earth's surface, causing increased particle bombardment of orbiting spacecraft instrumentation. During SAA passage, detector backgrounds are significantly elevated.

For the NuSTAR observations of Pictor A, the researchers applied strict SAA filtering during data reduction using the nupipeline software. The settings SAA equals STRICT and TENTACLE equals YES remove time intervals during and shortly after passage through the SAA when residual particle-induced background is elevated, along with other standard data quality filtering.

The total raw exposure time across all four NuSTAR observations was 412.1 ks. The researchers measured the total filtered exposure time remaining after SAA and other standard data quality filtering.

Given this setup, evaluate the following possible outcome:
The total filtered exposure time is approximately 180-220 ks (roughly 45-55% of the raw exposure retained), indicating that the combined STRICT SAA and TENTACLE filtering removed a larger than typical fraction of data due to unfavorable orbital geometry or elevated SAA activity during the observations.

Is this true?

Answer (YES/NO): NO